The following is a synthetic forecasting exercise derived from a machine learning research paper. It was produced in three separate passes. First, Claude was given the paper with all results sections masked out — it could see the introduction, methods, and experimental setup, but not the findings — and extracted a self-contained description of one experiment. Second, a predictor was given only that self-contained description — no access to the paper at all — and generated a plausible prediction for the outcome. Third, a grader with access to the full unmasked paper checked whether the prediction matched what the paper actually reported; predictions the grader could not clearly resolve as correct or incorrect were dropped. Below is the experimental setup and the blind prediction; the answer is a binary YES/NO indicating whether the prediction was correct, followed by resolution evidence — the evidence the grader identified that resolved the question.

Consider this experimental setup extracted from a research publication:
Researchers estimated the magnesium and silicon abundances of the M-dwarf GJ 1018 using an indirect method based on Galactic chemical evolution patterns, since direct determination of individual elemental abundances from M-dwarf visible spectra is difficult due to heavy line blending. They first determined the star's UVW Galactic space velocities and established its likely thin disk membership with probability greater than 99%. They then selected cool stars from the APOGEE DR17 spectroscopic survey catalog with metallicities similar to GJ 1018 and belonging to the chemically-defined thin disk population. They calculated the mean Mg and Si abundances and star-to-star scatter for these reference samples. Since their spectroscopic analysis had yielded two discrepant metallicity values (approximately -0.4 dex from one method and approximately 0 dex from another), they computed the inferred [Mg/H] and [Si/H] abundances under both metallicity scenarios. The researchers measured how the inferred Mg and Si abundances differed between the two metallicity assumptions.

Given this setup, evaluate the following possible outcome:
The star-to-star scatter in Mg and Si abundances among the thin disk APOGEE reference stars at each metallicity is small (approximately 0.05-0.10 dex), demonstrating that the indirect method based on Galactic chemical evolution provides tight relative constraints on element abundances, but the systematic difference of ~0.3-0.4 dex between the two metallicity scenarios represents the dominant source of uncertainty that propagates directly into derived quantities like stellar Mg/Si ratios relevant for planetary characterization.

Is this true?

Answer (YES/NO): NO